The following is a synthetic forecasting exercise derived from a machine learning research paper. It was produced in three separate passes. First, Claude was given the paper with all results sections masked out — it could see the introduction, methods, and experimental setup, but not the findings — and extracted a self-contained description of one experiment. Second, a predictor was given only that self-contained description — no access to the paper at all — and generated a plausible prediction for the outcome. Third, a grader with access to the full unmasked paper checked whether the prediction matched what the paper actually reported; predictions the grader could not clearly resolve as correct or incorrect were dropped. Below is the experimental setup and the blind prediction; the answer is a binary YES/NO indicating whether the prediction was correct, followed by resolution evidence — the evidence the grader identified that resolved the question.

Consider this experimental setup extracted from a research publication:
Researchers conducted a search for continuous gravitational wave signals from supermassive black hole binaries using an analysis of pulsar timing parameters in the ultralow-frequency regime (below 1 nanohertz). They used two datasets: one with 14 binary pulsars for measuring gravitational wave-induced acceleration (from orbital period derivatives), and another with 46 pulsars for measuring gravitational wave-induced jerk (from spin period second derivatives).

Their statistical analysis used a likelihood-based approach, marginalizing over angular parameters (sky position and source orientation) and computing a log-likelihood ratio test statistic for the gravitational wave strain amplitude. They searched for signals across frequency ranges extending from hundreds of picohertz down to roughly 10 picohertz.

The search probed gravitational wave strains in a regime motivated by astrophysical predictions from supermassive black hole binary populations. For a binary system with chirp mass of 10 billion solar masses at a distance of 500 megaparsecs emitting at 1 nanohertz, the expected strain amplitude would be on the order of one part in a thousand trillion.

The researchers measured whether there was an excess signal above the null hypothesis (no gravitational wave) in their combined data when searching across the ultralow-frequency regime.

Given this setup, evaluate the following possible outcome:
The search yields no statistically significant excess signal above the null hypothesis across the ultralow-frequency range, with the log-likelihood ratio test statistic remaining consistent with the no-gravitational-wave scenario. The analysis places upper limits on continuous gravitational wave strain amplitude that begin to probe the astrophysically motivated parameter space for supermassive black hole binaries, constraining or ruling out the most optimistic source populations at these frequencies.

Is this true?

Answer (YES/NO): YES